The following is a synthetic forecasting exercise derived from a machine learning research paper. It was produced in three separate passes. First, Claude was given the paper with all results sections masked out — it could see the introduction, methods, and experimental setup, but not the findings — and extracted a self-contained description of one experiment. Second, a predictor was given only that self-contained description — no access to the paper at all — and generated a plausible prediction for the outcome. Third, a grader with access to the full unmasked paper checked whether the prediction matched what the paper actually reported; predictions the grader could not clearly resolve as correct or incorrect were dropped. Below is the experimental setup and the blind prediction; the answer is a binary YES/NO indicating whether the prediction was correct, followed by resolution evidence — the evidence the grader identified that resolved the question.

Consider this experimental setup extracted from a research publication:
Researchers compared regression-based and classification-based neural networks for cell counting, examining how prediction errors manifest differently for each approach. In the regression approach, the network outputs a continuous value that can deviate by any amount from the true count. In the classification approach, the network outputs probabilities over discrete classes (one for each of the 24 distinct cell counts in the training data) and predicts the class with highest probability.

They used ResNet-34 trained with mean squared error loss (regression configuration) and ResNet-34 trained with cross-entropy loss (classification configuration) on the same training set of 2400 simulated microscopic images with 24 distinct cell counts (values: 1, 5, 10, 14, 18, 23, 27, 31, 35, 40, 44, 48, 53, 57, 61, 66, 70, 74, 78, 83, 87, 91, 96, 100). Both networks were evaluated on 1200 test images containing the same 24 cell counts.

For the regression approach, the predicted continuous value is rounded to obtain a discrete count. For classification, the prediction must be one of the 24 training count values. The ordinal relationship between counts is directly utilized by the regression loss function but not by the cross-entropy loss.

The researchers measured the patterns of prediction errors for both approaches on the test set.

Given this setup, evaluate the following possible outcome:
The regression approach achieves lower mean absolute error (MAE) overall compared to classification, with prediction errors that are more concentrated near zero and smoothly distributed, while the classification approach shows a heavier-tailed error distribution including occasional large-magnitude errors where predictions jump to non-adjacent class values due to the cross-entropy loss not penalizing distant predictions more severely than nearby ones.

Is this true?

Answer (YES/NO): NO